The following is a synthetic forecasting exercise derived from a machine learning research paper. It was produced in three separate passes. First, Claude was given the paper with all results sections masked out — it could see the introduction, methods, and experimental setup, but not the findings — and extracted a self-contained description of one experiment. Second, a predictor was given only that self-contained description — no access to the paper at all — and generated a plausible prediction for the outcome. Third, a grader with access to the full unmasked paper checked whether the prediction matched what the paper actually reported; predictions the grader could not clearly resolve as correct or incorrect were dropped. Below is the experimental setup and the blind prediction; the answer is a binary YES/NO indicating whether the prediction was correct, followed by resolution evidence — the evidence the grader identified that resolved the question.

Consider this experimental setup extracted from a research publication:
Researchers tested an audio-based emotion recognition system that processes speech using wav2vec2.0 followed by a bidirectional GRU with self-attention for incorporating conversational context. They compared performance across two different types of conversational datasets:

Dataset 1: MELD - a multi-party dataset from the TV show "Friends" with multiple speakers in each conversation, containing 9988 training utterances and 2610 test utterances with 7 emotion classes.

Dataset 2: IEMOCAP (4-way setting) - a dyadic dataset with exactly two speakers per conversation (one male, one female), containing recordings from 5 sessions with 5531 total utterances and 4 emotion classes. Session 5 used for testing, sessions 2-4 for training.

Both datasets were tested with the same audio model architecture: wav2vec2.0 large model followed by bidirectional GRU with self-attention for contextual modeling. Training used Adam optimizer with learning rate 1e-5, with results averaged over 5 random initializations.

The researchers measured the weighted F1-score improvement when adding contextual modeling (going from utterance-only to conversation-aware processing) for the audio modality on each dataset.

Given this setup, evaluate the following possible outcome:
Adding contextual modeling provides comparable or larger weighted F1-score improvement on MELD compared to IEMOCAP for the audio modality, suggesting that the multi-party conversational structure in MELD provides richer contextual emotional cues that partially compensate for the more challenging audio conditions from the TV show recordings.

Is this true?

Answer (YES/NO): NO